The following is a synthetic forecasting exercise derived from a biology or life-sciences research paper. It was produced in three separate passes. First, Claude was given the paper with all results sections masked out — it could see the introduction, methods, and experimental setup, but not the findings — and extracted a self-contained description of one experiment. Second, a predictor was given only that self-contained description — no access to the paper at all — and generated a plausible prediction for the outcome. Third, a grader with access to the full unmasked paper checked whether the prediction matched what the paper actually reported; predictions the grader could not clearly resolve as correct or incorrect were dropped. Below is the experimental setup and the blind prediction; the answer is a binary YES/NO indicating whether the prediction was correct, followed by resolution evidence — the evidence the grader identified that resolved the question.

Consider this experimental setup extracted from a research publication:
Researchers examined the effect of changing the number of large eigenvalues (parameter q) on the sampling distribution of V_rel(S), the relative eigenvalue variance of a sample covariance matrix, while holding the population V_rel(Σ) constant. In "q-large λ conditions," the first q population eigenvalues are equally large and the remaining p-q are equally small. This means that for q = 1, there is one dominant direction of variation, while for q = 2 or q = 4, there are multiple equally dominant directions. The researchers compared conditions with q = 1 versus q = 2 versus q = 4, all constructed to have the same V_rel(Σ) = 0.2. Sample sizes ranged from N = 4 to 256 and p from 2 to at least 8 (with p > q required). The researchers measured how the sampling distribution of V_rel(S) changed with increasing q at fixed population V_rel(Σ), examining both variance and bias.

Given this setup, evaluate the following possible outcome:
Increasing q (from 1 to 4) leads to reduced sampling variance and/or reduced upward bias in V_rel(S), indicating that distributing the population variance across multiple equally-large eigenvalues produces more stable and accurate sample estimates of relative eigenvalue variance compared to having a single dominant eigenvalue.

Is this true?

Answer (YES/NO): YES